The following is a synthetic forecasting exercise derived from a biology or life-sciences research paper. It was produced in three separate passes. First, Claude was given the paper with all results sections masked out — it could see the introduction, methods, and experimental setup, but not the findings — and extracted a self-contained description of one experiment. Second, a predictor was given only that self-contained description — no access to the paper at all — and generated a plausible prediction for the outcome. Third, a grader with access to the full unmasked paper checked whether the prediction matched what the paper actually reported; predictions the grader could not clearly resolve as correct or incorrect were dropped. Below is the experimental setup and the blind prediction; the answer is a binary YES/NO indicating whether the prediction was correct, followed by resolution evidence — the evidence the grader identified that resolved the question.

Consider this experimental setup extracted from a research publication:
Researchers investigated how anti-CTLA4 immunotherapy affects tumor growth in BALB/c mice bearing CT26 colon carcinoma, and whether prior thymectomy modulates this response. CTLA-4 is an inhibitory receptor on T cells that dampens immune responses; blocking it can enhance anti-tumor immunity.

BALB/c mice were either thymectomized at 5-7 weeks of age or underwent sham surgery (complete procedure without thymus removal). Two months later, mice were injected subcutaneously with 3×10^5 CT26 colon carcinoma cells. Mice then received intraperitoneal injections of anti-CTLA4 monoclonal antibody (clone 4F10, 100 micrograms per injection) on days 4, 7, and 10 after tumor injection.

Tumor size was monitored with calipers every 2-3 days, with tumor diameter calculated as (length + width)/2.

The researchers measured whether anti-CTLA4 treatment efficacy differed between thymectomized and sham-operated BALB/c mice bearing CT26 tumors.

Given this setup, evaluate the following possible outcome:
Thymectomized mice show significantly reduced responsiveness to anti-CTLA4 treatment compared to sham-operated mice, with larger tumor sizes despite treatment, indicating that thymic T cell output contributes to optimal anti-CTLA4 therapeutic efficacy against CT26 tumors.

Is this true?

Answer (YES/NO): NO